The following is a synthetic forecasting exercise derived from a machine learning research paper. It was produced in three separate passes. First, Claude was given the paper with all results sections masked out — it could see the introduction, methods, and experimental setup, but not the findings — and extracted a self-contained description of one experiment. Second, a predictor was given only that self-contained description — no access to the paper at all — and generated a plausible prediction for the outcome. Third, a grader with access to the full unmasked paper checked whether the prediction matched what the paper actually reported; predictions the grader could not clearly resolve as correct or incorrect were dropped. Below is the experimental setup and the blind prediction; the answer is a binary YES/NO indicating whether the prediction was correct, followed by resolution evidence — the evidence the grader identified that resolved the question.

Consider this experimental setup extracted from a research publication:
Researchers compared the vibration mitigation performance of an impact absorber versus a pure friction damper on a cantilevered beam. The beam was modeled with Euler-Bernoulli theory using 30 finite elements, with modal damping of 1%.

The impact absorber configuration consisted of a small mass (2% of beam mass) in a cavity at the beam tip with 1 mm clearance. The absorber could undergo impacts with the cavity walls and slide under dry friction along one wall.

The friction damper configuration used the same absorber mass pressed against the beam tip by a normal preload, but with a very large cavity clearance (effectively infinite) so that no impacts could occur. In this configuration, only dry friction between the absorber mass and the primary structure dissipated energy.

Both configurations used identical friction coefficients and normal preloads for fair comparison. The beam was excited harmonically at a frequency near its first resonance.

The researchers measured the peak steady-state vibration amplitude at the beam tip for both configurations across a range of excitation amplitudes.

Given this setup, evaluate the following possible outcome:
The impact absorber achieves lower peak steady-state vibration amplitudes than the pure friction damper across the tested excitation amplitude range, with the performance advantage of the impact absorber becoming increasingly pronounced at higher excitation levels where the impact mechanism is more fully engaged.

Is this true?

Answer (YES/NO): NO